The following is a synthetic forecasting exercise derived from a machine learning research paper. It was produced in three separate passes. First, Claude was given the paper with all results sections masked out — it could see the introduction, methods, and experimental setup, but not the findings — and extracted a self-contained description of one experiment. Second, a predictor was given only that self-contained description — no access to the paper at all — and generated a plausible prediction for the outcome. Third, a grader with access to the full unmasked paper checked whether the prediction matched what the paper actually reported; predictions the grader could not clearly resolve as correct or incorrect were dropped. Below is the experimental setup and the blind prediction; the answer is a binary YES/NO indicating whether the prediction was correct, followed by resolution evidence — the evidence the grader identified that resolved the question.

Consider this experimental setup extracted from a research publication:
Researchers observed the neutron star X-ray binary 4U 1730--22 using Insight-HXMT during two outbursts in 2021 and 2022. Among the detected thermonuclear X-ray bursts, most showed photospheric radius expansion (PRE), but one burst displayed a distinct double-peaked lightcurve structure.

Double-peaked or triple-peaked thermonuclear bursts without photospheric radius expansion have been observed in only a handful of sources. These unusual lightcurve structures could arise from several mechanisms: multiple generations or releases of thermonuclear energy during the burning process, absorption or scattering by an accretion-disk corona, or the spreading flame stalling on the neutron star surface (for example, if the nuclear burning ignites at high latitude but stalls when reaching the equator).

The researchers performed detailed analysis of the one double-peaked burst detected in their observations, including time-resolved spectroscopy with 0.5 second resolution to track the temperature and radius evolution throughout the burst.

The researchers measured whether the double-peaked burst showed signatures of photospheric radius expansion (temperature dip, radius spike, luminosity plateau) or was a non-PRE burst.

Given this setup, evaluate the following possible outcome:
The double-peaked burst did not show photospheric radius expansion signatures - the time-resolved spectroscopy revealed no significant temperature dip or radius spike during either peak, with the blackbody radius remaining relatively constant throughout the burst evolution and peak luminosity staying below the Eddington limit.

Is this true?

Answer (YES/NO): NO